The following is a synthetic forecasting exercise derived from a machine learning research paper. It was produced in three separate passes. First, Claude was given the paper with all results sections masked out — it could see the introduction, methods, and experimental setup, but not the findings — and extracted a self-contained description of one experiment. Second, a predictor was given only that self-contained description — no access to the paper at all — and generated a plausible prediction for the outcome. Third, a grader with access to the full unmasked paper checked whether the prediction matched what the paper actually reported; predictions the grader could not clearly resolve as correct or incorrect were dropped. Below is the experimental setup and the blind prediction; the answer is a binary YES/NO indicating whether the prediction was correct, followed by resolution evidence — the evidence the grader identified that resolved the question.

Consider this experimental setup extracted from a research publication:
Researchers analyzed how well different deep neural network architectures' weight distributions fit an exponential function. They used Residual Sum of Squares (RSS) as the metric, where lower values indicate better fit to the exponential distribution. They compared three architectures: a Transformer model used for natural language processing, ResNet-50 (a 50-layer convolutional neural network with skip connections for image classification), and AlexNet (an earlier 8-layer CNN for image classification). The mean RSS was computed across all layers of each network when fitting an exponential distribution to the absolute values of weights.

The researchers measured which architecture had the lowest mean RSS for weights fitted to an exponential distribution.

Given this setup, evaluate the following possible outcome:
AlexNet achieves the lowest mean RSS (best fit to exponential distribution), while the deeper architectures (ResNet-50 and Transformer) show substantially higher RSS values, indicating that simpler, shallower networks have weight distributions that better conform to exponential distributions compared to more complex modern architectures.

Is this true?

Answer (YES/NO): NO